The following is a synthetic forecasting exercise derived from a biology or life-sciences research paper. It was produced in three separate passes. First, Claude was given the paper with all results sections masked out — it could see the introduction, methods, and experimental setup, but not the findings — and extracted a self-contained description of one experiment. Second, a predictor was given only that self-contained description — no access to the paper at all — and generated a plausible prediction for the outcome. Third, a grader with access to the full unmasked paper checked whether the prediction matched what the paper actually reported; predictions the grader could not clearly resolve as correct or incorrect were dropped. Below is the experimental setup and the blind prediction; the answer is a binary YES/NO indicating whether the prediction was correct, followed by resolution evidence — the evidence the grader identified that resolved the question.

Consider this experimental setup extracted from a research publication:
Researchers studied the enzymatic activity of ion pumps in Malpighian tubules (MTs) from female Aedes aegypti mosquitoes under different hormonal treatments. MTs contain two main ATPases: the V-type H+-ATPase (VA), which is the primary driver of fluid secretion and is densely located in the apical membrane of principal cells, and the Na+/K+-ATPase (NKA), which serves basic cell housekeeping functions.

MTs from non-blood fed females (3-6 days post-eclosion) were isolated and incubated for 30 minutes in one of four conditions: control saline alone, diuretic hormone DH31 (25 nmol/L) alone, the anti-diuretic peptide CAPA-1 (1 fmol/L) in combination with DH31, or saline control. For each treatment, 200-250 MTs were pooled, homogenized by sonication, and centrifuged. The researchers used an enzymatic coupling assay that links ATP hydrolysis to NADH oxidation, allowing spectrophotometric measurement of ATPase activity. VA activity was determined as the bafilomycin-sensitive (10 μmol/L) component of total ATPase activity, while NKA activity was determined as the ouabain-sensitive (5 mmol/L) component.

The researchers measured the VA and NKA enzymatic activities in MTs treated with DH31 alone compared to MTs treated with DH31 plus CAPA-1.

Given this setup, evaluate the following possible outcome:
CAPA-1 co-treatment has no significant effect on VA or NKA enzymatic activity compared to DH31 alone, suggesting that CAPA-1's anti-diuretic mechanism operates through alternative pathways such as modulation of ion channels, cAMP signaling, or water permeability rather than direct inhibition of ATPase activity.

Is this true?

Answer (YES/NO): NO